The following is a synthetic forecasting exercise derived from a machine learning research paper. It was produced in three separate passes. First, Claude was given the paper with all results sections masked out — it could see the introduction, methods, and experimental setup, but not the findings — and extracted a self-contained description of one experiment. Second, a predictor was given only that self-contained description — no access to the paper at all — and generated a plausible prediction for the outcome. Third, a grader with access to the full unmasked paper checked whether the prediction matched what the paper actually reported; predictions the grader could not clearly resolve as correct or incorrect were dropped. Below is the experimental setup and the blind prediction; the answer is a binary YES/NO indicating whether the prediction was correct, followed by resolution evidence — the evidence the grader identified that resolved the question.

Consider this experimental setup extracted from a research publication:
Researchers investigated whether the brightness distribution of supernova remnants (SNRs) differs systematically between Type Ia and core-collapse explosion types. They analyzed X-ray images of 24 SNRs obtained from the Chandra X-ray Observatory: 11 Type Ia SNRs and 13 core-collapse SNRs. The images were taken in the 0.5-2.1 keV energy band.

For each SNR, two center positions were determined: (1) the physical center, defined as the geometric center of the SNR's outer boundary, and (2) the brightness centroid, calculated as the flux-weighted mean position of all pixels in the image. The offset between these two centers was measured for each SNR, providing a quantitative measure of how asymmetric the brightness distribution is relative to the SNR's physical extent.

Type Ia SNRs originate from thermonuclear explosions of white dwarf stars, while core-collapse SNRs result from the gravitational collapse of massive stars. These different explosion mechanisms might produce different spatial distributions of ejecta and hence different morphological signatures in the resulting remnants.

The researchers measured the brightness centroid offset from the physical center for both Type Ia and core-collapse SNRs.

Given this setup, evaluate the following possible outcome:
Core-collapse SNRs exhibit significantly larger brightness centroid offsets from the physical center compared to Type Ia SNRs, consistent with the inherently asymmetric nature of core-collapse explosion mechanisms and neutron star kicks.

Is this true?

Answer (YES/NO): NO